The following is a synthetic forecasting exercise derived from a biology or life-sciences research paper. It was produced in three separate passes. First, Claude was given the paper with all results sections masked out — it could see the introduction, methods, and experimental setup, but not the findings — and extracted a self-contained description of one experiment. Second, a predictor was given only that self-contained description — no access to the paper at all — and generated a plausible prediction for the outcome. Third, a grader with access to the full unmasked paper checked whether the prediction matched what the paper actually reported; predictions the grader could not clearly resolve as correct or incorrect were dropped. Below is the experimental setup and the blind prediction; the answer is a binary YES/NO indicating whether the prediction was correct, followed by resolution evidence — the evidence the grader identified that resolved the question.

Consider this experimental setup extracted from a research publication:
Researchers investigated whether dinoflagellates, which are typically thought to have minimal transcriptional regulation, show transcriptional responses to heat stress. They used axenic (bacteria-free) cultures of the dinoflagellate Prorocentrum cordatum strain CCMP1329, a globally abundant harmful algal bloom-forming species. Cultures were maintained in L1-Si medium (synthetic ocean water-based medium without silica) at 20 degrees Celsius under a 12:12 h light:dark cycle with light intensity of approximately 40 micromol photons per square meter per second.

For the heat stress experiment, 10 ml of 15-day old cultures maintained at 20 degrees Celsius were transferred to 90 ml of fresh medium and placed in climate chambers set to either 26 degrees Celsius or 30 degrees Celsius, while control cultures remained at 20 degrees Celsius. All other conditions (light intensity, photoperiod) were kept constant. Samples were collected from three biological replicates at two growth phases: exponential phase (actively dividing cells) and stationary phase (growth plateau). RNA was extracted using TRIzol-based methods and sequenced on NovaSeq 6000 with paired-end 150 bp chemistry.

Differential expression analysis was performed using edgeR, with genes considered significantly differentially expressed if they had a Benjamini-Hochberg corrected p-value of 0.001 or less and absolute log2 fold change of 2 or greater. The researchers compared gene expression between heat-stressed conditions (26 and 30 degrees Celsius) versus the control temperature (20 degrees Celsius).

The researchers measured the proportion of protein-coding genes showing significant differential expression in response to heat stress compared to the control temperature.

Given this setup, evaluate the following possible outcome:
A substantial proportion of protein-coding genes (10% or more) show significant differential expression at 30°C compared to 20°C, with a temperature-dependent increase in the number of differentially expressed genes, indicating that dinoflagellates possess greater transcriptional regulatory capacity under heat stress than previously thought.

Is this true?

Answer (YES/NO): NO